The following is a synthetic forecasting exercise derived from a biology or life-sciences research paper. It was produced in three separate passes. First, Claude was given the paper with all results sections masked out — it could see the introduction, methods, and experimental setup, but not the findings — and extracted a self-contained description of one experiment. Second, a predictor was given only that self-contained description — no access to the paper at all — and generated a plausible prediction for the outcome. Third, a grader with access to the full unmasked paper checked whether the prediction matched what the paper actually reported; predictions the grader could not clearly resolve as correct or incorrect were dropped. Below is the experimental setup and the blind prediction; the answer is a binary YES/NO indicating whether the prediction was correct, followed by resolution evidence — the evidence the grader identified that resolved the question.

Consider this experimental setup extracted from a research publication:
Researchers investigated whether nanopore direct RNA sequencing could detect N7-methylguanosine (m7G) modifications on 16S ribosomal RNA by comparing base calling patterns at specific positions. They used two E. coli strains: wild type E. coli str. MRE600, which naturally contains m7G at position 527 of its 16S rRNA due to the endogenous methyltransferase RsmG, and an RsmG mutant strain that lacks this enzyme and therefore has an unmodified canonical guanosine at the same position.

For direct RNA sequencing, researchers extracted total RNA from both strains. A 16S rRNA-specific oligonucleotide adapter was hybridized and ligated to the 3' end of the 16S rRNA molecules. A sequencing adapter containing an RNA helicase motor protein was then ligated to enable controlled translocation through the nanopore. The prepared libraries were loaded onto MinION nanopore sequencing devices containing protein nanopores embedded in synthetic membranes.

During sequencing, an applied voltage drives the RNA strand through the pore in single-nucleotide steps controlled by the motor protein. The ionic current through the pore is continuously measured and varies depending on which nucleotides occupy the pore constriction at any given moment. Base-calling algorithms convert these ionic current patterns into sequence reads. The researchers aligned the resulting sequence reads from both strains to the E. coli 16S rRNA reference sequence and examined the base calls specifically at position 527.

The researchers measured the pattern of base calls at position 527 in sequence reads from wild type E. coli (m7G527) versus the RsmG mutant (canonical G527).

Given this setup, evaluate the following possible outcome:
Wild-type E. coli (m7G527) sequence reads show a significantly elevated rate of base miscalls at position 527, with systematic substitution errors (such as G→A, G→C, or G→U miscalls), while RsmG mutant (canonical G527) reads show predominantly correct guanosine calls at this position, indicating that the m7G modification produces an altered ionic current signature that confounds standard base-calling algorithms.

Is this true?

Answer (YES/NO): YES